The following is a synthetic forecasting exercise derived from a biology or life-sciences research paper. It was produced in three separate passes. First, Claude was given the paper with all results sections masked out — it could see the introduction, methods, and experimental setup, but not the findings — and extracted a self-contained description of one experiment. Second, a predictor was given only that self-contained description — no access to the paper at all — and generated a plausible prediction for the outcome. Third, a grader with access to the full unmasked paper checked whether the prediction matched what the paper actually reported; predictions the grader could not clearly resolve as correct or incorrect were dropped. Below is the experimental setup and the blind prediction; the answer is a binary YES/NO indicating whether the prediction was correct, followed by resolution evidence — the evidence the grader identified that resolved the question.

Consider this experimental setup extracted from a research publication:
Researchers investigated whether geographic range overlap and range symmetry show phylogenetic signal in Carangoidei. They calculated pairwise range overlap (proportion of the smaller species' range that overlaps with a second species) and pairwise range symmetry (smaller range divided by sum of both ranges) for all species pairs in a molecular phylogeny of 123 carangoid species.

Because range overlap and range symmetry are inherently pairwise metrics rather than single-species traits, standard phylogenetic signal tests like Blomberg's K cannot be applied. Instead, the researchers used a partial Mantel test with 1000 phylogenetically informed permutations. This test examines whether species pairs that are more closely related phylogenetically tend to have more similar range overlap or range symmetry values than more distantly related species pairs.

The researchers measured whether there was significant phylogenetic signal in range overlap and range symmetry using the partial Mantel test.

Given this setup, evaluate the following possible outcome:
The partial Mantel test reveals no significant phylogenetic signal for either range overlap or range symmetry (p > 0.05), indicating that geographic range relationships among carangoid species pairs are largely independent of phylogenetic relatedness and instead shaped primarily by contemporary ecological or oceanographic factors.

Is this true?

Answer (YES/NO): NO